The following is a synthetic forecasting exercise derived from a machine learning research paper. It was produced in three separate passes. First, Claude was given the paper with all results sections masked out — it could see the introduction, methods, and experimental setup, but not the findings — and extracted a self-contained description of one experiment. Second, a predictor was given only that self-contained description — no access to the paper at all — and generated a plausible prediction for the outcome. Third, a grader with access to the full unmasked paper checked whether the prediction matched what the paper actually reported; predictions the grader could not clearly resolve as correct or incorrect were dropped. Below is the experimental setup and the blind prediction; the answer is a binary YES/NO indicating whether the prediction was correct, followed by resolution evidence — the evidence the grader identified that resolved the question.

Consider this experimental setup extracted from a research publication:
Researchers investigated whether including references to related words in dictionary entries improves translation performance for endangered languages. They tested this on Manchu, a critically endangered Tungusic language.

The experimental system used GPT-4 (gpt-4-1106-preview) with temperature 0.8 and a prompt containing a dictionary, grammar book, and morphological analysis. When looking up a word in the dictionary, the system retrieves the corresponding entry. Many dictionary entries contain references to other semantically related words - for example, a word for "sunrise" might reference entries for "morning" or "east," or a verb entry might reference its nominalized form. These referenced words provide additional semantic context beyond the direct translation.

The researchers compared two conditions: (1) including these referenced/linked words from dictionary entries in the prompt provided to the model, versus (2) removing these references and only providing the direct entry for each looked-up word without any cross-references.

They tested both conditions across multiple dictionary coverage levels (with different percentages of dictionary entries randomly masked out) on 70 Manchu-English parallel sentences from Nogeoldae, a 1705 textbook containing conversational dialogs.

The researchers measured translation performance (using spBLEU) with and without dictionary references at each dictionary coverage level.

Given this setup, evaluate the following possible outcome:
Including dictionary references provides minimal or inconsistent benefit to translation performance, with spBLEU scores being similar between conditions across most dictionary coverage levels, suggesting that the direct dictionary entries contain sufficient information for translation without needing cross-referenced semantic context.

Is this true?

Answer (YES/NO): NO